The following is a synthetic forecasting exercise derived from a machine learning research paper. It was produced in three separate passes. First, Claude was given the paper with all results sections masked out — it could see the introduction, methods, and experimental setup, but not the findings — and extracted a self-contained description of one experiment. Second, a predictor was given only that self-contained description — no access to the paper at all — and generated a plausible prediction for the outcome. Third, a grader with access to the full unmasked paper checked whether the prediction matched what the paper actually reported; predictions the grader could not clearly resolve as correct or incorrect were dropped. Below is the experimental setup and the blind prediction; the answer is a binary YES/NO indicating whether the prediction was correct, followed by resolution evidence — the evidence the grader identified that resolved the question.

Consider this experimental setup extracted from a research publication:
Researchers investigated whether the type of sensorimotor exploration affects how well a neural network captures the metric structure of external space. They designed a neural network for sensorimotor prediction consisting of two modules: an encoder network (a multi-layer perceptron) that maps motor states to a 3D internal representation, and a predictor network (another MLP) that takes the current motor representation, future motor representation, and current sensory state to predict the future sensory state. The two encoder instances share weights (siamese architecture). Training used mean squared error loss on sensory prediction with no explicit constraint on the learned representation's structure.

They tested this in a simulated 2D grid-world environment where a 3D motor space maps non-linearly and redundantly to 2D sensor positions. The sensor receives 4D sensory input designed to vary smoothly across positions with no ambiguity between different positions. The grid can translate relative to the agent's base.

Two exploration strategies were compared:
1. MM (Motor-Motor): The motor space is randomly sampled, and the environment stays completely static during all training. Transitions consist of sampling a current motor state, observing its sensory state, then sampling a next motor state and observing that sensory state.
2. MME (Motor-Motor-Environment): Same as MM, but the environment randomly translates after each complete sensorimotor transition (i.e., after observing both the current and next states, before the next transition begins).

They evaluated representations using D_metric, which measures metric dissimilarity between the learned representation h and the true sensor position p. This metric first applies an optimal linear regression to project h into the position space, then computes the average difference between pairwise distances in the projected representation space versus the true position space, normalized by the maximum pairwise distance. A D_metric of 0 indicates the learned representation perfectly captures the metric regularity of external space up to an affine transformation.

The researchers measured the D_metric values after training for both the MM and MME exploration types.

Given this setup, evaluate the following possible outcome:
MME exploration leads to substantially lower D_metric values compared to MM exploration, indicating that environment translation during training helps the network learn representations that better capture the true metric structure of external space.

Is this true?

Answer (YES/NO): YES